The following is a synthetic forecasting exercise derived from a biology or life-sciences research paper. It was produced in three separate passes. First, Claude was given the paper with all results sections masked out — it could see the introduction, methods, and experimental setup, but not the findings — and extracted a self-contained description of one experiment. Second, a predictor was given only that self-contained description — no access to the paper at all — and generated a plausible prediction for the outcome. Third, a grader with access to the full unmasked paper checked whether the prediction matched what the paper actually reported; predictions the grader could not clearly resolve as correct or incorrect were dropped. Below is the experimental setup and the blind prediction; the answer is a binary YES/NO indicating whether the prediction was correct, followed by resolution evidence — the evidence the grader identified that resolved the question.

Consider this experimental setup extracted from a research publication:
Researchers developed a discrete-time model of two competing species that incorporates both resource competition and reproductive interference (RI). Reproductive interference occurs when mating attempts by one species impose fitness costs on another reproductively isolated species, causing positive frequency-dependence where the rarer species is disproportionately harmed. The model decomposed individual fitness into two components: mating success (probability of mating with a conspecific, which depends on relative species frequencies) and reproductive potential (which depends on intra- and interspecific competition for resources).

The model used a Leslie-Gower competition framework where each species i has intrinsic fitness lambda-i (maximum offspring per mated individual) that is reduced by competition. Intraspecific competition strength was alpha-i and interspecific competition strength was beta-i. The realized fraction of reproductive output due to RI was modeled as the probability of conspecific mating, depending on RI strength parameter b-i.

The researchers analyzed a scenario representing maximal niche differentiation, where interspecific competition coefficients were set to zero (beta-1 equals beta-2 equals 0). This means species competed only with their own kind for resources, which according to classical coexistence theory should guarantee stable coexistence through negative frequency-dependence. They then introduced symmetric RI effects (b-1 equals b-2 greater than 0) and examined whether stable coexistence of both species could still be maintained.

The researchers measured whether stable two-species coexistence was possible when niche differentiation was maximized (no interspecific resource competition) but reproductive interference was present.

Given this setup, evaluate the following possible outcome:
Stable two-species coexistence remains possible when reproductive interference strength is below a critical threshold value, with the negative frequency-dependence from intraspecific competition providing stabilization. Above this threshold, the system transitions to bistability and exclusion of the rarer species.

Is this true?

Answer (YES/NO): NO